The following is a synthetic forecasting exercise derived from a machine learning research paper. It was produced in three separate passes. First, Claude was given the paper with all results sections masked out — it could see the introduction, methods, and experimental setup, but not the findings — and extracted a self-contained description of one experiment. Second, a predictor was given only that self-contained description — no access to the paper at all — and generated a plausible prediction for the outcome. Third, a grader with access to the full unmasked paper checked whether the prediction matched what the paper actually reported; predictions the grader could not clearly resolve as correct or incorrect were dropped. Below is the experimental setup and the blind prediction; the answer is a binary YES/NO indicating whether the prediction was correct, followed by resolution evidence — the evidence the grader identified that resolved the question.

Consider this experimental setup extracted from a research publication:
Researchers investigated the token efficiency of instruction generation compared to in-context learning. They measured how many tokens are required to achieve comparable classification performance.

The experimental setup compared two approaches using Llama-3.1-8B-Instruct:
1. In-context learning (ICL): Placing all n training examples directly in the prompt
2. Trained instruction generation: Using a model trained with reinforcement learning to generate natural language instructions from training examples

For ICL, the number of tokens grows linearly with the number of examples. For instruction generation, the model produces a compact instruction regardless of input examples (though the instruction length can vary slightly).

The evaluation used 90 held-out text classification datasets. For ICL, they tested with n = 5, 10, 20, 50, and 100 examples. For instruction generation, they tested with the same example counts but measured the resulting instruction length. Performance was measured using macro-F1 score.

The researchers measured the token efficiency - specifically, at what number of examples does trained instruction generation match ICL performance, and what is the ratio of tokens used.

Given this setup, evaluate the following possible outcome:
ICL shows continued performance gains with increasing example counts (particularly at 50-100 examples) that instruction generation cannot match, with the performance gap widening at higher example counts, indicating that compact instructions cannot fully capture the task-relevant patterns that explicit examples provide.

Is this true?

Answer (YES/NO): NO